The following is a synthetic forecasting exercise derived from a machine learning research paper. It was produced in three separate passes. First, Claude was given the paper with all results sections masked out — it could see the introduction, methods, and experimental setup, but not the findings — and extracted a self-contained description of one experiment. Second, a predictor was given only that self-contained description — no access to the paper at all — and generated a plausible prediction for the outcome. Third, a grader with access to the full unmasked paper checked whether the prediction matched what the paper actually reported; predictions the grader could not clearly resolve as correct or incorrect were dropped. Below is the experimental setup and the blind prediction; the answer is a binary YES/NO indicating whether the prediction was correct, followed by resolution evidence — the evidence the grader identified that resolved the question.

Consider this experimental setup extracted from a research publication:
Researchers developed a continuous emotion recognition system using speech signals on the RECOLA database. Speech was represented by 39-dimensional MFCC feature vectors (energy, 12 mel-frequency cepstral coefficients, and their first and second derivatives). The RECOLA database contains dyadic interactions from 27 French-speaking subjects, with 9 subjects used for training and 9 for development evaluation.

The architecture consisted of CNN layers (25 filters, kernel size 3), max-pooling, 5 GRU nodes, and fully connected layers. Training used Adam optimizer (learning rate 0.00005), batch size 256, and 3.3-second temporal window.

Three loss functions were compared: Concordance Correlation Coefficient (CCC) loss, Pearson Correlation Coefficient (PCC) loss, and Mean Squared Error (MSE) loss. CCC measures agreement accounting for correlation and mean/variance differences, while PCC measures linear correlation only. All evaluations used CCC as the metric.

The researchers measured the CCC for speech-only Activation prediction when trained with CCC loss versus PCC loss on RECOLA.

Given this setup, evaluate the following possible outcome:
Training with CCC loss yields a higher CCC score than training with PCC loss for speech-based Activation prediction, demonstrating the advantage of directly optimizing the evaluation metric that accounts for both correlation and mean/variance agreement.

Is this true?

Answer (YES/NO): YES